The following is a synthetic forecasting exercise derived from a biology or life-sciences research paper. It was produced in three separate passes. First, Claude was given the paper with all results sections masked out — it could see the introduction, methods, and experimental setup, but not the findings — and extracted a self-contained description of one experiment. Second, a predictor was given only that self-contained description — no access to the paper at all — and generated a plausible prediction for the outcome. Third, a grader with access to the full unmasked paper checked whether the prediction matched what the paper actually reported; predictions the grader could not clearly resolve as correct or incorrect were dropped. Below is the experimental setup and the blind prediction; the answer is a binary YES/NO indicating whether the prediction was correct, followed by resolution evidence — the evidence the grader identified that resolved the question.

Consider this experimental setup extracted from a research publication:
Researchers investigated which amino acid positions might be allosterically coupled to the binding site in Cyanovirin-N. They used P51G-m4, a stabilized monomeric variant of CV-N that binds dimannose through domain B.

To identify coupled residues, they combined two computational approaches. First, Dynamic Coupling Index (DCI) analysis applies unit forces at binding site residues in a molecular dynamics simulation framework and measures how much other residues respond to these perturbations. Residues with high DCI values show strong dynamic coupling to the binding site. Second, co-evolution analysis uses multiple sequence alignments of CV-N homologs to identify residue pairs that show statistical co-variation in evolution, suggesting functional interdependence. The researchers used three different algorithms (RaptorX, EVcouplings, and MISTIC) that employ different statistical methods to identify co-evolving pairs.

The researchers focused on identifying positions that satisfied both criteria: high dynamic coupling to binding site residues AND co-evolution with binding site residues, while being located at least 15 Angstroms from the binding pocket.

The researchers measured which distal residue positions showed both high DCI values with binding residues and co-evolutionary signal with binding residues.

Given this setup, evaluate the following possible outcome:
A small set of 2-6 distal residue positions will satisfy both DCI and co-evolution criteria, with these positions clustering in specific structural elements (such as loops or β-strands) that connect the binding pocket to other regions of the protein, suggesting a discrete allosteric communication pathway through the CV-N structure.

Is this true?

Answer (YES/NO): NO